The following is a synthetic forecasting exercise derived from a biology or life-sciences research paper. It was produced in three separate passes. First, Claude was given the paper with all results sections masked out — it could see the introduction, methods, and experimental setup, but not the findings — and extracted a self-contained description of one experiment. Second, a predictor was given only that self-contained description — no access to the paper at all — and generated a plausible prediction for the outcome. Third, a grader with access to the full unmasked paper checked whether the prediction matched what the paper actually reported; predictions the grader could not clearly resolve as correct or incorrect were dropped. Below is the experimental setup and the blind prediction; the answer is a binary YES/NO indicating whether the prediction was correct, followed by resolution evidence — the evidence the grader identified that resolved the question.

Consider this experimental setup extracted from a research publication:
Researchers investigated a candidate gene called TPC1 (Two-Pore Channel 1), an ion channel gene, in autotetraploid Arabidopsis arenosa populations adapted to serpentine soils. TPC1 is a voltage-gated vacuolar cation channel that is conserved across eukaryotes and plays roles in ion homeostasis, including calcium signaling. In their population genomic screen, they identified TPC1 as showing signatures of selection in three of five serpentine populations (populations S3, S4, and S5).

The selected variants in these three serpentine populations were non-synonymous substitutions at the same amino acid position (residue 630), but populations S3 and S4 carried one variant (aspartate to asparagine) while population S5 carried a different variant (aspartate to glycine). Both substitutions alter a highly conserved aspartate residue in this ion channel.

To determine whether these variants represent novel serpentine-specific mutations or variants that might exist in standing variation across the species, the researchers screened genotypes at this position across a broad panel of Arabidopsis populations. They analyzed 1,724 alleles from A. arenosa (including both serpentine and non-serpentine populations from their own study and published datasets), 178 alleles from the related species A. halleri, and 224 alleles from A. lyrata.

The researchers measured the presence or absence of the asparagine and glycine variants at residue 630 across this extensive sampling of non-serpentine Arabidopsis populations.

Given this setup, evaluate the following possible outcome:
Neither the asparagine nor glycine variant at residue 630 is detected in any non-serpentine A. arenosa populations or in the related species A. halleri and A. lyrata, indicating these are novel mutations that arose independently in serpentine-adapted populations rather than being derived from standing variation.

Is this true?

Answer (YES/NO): YES